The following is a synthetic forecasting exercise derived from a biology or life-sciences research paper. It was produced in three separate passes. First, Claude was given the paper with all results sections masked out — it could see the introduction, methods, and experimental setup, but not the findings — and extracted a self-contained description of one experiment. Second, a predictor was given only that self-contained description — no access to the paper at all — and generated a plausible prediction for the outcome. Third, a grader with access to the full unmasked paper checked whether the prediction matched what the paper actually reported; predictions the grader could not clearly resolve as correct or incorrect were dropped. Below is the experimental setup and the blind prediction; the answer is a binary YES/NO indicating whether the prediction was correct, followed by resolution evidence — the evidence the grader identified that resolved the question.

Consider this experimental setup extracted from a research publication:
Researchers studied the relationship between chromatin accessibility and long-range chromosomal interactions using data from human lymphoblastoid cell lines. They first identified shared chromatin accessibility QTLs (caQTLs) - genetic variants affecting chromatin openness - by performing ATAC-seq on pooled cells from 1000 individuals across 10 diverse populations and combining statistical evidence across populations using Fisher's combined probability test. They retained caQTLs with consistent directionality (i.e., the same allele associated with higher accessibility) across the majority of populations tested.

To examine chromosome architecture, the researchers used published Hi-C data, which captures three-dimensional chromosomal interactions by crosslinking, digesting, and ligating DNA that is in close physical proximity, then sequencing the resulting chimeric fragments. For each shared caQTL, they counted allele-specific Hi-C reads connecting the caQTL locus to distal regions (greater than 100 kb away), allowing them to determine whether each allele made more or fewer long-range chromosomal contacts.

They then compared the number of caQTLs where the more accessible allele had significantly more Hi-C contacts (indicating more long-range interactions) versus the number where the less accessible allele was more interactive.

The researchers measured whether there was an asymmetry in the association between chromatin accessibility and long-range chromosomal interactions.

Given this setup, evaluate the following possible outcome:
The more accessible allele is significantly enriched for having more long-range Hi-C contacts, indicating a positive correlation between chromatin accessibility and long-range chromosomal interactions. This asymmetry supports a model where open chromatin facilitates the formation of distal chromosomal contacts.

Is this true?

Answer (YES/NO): YES